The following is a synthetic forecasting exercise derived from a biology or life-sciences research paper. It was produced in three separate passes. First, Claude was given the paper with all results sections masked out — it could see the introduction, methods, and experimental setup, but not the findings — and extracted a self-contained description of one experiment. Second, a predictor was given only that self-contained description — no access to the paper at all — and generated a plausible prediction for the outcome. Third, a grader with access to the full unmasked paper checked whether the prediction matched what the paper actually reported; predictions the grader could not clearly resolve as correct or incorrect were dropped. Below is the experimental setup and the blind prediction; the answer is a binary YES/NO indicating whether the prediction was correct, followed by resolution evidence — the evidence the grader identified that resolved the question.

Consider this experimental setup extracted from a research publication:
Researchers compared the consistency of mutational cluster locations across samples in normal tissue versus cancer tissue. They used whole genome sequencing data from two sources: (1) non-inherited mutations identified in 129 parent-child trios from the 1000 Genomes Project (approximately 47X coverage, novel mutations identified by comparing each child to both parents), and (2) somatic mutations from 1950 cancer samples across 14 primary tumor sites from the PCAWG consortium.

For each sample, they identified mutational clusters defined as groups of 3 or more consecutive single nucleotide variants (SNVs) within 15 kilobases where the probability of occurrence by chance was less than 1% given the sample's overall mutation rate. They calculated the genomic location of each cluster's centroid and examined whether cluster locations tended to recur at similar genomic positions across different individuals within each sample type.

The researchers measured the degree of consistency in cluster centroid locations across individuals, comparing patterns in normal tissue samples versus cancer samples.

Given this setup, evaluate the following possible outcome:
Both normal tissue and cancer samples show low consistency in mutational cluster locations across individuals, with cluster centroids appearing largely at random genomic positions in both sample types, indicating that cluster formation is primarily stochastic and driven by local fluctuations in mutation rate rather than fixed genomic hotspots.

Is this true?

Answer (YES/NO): NO